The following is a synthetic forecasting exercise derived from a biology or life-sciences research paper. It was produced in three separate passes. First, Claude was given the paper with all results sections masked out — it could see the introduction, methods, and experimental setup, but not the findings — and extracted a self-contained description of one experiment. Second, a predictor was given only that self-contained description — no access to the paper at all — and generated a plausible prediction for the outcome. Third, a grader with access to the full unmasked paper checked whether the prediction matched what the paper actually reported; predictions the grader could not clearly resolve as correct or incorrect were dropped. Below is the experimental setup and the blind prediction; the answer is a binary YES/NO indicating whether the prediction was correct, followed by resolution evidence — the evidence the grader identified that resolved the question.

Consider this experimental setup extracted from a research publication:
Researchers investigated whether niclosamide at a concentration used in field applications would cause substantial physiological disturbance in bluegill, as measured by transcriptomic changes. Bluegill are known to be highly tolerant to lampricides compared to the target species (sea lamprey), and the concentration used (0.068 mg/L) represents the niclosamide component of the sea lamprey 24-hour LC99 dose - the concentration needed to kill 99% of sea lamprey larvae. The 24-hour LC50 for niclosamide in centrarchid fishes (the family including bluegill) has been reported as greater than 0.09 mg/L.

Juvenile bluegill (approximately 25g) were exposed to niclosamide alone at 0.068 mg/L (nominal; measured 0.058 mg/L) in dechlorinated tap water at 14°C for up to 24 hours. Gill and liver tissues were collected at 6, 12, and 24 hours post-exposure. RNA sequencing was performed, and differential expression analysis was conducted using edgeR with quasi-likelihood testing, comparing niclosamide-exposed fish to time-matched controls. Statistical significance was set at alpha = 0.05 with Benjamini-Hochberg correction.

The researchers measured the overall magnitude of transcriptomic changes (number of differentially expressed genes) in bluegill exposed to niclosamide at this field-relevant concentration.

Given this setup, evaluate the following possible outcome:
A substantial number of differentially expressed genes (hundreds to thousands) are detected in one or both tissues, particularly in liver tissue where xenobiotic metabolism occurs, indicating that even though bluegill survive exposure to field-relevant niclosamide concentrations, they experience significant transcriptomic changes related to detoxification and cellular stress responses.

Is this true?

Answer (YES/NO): NO